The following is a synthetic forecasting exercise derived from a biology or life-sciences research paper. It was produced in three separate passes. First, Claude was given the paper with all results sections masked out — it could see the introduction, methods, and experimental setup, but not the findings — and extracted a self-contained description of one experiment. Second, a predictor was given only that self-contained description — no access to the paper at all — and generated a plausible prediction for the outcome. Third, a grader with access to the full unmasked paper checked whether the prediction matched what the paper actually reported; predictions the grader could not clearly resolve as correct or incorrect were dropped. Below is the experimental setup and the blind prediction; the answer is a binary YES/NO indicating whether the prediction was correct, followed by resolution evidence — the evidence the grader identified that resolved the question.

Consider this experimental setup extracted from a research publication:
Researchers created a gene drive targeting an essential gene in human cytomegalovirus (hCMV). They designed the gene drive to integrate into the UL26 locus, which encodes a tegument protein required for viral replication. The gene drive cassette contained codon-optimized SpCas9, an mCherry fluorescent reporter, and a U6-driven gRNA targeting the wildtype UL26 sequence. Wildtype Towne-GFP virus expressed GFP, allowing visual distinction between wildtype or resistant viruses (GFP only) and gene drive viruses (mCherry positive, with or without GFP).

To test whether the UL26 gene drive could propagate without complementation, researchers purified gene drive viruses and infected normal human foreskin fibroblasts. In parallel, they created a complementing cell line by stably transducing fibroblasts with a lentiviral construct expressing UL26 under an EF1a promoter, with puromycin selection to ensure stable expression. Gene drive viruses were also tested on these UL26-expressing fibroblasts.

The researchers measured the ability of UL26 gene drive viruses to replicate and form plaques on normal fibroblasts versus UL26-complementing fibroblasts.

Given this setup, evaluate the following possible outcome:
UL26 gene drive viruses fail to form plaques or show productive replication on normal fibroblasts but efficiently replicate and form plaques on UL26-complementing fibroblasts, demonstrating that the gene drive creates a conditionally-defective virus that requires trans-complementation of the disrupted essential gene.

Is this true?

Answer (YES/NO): NO